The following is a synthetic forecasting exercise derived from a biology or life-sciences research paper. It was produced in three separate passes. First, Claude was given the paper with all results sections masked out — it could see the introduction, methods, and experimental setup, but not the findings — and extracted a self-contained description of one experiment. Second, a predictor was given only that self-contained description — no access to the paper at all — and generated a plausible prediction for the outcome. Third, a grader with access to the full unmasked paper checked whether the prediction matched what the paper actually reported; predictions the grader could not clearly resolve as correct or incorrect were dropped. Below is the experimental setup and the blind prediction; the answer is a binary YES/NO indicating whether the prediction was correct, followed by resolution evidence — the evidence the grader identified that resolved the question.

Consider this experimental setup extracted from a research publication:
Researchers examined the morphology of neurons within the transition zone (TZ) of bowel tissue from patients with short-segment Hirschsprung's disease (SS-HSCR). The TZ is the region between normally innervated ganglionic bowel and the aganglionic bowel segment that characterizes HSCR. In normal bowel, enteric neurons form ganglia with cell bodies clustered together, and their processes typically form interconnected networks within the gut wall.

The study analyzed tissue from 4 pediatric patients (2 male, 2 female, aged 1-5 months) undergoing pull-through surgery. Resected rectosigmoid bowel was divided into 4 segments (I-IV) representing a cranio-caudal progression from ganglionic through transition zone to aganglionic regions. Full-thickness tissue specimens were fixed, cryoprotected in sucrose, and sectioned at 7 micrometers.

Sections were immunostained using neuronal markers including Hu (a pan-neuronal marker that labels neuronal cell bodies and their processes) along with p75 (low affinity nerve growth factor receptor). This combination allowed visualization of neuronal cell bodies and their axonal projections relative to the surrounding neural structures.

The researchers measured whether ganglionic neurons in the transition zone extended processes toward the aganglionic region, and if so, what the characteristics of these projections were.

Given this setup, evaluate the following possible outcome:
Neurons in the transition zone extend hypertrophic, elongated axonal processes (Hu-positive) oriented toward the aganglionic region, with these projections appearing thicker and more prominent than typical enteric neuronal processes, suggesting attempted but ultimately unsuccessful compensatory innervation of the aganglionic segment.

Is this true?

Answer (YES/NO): NO